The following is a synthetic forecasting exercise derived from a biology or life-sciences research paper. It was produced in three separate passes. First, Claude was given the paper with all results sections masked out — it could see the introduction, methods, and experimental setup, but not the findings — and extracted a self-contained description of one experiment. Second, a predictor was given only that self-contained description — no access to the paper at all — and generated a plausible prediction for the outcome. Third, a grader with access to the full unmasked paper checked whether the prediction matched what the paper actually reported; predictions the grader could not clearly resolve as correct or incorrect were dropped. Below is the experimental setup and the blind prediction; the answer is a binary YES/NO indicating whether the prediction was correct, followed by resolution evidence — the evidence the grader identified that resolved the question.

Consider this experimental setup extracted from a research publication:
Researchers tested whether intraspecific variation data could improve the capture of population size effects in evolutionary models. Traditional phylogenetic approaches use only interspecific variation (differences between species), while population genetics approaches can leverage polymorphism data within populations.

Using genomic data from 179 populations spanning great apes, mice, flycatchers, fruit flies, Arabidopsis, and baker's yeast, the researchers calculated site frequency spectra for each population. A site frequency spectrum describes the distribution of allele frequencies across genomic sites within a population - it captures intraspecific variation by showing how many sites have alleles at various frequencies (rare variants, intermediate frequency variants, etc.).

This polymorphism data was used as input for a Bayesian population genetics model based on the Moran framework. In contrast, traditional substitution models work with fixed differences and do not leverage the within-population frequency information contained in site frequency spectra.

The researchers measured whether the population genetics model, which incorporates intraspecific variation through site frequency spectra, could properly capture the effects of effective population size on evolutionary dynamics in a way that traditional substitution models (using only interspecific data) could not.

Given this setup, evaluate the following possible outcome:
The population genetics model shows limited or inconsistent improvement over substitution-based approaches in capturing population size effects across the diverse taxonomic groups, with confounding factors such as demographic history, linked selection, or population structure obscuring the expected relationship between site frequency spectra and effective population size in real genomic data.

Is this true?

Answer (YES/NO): NO